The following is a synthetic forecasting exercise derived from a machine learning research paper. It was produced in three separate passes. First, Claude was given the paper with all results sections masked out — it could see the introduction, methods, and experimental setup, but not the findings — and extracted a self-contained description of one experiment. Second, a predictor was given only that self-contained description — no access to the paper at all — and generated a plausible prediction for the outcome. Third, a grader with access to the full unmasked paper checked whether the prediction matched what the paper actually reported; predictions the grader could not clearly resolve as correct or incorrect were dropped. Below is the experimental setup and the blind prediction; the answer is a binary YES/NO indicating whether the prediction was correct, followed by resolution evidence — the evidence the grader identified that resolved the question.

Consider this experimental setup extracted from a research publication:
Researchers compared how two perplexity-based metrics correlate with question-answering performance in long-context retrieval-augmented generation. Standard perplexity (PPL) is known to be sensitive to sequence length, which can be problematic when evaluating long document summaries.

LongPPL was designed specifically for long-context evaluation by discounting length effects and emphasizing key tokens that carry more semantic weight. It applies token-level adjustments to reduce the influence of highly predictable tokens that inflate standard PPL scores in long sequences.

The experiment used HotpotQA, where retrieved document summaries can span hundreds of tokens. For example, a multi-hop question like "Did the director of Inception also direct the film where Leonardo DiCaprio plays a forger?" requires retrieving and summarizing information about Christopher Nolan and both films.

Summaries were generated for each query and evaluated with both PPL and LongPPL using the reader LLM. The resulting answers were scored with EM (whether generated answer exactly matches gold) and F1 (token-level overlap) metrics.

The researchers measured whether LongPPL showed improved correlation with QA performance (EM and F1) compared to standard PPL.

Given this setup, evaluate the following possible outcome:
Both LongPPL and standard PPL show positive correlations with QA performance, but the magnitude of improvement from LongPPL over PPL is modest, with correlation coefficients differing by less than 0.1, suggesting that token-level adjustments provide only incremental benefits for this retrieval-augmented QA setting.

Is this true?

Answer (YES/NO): NO